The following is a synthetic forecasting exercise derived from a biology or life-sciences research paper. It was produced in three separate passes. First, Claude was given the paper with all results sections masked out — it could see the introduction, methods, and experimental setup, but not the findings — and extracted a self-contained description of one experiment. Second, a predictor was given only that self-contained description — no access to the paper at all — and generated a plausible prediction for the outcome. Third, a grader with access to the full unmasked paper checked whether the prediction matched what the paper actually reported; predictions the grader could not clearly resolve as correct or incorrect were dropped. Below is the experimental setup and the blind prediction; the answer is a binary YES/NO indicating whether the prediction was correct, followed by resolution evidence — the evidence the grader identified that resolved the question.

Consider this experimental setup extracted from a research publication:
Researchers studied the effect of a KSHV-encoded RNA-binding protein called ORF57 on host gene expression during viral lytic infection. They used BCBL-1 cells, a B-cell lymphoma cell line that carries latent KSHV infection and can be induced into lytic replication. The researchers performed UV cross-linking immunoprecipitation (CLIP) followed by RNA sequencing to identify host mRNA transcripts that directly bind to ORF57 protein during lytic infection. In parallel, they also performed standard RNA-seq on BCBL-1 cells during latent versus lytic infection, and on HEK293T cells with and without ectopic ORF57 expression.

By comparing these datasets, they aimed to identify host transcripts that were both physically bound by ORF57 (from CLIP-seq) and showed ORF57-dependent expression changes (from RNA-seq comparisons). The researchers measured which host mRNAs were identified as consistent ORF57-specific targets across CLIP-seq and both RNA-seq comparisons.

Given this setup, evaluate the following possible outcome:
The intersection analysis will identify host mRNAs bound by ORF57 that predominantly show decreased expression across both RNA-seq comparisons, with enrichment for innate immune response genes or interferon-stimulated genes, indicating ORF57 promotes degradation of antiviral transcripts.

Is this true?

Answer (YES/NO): NO